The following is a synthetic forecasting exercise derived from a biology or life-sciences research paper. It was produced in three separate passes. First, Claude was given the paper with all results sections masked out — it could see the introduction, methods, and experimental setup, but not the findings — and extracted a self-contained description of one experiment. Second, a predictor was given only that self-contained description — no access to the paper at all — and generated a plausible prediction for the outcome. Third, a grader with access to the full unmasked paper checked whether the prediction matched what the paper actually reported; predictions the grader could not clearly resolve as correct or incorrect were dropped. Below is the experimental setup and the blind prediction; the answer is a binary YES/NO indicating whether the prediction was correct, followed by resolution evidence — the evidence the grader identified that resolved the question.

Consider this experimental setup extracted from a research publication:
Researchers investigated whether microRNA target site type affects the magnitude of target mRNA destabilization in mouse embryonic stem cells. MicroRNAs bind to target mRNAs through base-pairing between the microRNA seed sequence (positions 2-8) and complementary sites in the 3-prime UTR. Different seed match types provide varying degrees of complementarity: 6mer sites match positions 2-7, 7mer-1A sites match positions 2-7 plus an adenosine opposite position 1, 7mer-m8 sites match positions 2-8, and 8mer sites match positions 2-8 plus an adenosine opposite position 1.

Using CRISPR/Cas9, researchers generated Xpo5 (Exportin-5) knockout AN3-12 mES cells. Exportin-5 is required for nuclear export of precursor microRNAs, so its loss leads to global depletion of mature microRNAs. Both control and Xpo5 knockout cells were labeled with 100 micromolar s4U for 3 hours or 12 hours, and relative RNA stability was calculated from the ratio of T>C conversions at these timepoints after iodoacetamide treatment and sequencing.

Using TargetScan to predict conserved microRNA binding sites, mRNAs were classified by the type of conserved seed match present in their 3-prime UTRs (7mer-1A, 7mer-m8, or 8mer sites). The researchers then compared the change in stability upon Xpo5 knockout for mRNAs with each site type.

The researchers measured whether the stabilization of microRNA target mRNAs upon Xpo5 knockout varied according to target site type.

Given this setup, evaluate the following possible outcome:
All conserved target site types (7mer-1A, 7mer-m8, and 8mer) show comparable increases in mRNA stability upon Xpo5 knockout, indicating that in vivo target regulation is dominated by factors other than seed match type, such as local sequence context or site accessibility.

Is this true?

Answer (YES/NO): NO